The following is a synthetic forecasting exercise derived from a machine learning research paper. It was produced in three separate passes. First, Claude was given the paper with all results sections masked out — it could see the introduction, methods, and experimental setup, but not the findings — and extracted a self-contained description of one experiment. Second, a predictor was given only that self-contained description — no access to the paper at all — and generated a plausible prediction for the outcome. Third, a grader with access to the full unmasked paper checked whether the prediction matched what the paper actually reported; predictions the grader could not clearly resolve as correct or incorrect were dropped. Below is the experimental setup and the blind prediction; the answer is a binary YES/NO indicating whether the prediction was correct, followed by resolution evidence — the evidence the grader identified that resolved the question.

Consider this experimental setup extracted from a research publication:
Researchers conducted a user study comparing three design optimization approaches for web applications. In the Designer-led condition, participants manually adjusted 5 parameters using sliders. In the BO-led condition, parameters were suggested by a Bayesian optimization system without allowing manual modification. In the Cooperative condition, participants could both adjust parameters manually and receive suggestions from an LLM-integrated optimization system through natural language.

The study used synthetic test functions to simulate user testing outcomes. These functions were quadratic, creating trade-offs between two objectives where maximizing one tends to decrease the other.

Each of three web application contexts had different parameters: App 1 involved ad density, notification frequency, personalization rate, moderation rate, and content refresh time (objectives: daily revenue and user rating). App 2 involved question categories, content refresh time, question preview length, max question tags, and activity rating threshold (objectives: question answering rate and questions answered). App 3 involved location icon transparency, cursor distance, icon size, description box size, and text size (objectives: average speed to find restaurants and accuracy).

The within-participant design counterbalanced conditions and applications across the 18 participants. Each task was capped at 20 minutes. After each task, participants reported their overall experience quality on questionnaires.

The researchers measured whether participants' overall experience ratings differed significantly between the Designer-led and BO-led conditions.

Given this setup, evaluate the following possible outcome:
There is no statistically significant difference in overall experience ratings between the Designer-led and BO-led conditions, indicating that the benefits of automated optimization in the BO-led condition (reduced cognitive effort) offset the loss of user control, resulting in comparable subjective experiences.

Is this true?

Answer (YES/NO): NO